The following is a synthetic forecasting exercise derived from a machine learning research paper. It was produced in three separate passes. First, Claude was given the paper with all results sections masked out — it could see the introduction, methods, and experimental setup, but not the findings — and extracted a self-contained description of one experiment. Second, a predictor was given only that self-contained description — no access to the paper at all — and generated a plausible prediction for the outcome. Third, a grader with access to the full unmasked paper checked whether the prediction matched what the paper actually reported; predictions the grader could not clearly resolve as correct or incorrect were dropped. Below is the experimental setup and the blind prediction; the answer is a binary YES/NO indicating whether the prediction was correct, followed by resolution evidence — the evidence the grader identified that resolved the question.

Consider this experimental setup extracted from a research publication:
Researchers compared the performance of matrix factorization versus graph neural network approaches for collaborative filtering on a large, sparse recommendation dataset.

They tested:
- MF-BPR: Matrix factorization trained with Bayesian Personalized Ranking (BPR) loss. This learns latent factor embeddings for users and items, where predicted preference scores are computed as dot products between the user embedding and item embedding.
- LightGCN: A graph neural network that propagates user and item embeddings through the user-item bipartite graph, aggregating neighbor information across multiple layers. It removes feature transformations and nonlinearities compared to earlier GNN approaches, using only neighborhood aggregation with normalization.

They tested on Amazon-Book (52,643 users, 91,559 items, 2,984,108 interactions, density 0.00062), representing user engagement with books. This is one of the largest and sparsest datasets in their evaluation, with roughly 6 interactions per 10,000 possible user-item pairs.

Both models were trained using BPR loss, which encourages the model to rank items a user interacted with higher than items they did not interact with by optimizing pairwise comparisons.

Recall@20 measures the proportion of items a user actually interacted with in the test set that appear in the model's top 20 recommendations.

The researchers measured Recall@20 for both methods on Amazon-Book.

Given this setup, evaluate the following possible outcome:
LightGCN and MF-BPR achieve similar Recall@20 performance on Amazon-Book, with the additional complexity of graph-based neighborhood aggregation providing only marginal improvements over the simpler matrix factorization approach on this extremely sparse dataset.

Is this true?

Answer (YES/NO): NO